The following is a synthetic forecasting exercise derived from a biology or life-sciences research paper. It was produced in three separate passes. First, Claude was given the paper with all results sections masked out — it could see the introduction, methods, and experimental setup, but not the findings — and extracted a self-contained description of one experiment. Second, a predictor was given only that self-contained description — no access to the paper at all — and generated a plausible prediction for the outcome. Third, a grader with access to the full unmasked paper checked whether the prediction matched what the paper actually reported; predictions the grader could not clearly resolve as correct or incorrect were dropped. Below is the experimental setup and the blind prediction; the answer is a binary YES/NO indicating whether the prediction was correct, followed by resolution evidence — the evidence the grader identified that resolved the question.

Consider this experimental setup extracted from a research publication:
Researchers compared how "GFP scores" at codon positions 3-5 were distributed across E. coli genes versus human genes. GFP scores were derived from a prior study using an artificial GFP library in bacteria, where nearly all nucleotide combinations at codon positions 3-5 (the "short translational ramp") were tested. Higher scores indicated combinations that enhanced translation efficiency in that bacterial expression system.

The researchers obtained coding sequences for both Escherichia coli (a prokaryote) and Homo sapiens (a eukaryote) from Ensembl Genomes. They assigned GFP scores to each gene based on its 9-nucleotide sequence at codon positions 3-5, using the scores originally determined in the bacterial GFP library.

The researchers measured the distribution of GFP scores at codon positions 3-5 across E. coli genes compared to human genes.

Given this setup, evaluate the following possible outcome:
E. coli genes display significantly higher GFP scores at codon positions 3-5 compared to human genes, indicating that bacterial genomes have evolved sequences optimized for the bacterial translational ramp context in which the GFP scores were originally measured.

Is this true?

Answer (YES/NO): YES